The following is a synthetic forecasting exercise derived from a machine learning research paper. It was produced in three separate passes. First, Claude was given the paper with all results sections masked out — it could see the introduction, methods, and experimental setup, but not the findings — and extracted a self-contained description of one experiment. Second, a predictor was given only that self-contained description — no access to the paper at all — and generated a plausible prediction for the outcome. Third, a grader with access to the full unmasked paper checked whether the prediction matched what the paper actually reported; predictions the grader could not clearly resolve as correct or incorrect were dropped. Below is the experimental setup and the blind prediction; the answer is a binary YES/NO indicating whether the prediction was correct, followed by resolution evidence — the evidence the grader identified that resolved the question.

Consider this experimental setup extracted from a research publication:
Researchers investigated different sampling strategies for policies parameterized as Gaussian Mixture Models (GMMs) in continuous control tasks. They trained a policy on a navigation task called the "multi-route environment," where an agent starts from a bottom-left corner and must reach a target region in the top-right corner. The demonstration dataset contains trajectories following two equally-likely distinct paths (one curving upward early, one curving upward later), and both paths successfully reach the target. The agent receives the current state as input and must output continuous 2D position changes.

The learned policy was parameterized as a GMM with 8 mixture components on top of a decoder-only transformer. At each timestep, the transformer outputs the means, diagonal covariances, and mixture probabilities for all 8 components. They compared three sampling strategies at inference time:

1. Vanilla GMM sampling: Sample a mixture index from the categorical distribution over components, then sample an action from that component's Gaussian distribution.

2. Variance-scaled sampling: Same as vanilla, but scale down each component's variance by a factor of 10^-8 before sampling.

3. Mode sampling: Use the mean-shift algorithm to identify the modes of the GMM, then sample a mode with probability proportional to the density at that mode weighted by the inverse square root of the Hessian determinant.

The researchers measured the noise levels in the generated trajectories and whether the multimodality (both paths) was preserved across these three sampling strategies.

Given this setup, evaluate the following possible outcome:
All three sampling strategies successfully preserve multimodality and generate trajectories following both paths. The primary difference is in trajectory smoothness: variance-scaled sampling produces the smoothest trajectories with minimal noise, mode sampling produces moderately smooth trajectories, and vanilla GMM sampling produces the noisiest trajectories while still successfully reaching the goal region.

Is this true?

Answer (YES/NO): NO